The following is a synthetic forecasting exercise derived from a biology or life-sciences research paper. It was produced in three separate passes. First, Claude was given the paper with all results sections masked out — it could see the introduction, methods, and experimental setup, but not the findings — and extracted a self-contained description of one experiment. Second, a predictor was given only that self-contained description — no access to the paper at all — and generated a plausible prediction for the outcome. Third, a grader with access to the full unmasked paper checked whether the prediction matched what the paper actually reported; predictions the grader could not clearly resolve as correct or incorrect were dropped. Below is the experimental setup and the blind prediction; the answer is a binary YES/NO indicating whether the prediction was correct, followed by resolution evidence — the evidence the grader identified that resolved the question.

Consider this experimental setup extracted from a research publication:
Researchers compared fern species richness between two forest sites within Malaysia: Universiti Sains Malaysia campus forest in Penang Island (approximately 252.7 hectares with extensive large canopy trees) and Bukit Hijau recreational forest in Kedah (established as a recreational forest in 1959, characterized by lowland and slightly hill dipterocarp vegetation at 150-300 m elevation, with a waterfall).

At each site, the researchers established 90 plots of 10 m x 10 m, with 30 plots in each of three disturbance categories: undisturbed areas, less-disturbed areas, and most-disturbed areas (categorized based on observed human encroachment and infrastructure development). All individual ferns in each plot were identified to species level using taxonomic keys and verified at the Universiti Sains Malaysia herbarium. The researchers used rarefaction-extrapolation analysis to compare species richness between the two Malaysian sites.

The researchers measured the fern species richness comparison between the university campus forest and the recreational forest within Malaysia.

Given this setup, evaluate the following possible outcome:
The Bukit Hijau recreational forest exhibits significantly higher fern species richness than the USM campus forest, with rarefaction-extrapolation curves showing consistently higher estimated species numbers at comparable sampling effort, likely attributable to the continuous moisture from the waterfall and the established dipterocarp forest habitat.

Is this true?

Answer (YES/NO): YES